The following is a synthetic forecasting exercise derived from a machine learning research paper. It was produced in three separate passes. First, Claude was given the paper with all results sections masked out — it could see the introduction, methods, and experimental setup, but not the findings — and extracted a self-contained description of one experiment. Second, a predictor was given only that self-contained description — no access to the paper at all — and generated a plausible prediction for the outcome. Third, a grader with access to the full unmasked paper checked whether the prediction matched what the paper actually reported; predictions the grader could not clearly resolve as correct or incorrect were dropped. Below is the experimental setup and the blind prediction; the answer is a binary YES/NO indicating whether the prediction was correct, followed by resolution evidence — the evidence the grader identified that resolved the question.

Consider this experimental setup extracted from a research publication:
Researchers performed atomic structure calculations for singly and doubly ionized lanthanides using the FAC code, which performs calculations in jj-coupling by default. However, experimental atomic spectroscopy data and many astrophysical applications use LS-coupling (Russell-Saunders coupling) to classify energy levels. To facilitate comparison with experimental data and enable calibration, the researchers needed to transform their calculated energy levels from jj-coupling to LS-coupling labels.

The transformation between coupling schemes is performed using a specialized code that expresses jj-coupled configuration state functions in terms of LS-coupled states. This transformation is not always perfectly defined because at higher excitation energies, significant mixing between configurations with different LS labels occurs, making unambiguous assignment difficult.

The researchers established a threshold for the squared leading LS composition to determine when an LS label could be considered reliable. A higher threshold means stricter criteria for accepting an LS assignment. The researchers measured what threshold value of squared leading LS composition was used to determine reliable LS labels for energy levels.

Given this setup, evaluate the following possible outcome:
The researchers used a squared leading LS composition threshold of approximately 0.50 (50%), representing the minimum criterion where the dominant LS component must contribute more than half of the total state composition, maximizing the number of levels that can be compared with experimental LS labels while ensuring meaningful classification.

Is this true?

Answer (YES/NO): NO